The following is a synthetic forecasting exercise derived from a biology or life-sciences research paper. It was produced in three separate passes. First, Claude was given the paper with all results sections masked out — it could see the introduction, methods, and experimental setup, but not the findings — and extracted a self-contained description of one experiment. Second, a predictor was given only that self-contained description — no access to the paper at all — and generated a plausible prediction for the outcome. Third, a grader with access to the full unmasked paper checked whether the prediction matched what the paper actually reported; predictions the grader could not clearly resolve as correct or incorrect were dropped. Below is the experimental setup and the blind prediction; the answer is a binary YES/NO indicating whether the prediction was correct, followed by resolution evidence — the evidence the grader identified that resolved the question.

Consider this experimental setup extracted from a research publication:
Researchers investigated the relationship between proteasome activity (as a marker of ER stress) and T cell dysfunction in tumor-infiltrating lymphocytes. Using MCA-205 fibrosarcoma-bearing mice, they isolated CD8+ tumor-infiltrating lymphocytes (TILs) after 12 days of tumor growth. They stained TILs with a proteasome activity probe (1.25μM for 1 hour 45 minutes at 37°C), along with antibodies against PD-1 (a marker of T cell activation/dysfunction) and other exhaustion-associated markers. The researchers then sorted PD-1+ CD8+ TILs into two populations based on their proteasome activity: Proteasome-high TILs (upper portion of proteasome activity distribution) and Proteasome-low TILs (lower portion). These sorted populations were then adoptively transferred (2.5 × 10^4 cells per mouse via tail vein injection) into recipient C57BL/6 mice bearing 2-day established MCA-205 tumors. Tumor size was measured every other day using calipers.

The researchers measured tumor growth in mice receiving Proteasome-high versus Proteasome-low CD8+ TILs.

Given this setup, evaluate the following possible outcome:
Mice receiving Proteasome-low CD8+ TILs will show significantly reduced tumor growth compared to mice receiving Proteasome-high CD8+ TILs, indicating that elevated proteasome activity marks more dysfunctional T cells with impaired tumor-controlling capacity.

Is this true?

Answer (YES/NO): YES